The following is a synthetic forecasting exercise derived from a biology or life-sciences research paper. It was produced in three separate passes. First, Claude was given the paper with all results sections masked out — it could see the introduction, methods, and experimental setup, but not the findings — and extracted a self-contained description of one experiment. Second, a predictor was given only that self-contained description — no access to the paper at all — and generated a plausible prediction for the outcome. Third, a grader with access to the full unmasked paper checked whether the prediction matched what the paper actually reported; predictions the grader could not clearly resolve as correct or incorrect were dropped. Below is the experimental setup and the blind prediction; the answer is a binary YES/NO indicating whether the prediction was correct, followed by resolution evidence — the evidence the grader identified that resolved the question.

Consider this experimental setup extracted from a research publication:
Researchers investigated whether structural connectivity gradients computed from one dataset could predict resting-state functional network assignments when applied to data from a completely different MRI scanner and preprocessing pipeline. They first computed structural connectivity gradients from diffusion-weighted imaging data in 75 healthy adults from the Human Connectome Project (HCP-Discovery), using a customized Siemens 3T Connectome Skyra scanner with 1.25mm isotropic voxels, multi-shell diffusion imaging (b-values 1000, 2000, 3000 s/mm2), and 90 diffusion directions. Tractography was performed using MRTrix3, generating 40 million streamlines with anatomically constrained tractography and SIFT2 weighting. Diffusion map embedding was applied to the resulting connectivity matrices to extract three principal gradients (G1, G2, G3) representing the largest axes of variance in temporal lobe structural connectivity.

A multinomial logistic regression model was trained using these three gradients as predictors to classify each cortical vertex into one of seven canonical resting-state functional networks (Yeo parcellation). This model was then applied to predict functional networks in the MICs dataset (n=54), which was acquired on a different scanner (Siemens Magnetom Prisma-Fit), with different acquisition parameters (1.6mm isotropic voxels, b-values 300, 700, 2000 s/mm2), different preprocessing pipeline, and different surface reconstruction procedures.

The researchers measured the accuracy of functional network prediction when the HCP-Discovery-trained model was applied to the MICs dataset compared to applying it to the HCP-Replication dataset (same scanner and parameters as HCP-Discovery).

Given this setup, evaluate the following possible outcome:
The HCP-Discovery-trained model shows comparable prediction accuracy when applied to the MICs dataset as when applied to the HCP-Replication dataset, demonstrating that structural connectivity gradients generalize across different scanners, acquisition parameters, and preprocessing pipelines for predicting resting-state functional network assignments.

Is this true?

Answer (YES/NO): NO